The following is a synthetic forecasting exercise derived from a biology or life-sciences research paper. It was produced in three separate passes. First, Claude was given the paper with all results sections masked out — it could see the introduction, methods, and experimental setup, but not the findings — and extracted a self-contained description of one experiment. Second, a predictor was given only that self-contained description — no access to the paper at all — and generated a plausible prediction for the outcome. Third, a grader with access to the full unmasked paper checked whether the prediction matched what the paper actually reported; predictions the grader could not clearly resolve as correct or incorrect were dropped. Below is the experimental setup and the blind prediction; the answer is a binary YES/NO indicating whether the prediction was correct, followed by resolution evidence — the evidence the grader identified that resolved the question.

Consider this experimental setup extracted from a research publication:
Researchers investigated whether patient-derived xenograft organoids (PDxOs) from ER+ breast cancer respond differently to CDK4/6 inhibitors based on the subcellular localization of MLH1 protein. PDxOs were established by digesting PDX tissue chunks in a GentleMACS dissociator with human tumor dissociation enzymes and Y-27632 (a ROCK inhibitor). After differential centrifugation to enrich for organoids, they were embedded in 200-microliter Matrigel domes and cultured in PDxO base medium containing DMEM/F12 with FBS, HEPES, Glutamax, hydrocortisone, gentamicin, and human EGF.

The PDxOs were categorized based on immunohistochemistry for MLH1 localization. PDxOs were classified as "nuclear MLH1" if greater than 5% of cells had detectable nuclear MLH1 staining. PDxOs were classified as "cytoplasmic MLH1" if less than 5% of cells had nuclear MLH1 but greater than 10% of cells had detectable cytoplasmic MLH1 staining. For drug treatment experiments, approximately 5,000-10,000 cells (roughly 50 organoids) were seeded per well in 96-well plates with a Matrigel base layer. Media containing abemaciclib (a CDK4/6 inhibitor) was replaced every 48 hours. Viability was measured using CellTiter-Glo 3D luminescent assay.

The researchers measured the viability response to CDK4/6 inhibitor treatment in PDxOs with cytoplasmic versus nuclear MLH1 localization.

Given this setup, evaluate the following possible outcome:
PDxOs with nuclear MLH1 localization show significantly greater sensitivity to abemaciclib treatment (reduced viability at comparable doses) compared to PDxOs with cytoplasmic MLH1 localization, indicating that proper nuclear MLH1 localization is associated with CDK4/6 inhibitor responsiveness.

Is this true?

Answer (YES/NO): NO